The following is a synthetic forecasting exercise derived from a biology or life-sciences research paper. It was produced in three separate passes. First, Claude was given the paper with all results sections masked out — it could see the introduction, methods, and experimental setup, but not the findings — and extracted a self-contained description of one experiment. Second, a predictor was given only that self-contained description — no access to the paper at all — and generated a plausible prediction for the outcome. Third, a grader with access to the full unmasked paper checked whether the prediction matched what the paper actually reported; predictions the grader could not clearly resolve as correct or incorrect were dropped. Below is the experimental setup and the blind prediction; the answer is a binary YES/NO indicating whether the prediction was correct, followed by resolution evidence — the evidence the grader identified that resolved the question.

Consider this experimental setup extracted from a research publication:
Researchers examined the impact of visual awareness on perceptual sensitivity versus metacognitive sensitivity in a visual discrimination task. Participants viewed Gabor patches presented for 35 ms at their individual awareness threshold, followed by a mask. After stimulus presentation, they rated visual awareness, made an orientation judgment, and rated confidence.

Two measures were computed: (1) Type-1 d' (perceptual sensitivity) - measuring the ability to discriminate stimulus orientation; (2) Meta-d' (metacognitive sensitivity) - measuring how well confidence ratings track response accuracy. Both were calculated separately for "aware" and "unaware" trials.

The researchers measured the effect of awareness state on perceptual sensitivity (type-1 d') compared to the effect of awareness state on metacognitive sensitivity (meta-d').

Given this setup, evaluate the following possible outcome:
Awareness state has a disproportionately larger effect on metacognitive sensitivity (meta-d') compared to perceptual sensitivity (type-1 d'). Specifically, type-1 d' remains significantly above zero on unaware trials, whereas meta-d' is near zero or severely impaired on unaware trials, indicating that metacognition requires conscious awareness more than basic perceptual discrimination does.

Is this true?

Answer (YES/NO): NO